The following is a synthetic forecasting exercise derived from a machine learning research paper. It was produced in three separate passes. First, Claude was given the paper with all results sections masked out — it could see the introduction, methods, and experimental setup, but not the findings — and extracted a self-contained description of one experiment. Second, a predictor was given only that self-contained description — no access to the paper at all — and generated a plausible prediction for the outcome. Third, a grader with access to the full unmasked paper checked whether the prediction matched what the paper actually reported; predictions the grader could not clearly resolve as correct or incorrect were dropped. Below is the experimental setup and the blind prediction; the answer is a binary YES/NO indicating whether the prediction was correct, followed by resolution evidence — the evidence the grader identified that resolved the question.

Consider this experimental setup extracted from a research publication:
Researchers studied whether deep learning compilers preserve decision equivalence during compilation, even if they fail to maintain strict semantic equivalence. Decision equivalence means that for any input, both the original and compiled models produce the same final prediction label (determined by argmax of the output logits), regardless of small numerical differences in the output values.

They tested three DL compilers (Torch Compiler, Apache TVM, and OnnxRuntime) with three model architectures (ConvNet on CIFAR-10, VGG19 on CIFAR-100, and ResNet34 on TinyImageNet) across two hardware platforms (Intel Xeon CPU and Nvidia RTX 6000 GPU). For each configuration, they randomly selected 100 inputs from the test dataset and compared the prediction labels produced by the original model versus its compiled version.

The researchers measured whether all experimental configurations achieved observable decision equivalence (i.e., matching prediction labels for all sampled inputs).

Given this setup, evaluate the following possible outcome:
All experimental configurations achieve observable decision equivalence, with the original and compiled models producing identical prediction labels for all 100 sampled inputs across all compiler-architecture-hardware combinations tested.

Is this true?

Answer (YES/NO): YES